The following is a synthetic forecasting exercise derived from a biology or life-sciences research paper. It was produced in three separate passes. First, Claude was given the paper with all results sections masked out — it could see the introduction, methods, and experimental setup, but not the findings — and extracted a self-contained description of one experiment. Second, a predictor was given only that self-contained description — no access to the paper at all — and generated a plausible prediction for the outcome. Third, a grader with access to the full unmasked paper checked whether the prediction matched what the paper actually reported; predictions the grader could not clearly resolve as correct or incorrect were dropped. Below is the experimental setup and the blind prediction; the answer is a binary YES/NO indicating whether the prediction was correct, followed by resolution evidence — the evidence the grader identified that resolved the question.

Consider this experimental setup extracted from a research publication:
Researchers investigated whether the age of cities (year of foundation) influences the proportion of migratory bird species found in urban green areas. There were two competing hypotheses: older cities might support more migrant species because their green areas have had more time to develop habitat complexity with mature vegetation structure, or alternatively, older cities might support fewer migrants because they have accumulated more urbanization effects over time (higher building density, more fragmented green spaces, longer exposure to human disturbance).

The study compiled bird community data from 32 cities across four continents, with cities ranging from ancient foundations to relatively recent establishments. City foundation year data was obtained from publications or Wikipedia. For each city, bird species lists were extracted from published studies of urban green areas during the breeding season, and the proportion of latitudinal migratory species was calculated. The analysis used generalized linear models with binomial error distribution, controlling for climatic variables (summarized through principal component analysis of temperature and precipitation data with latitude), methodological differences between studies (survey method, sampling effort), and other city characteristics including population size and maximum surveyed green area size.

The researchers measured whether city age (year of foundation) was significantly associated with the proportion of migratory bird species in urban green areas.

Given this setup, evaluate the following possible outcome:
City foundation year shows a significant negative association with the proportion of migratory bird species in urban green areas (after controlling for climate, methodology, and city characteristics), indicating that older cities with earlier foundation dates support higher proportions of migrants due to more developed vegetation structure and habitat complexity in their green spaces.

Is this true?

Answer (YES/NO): NO